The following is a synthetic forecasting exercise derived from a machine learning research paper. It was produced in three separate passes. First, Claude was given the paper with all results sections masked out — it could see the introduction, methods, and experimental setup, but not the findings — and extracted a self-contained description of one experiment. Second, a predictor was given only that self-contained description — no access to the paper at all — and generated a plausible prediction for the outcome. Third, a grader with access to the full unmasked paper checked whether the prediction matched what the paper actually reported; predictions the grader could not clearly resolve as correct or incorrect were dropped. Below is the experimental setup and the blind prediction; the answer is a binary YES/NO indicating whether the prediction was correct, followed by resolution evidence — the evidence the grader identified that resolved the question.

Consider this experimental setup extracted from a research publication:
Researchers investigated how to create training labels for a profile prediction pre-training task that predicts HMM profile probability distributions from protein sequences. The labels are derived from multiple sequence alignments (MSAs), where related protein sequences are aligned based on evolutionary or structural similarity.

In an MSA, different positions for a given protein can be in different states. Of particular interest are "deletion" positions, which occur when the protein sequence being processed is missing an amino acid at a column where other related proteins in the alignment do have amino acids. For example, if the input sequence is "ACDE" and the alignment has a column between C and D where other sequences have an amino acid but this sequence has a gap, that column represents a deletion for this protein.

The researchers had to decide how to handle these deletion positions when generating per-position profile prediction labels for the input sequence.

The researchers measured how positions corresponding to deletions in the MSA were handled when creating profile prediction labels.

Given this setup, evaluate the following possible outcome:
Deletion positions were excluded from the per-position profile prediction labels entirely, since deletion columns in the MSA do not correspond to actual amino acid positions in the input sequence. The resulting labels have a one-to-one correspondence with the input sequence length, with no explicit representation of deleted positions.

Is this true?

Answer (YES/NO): YES